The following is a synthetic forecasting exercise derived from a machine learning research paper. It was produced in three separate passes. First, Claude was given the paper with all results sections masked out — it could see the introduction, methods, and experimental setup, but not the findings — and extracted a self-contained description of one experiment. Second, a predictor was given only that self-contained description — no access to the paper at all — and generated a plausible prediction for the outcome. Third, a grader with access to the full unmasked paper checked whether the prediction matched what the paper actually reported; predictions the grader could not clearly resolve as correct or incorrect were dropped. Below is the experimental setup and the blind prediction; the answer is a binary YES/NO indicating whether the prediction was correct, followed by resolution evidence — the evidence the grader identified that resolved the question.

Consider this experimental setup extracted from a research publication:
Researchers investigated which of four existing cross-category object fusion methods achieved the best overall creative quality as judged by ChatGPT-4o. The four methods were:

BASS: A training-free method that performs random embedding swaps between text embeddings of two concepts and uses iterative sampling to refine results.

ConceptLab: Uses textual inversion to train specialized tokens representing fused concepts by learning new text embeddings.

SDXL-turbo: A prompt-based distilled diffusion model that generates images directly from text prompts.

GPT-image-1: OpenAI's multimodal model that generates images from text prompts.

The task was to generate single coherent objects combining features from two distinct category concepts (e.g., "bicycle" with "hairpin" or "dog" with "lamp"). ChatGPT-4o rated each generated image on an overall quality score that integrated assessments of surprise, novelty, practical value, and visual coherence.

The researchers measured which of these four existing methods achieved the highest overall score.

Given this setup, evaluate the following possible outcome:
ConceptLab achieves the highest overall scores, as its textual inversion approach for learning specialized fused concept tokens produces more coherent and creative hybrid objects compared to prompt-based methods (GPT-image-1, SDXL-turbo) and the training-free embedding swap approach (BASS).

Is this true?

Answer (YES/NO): NO